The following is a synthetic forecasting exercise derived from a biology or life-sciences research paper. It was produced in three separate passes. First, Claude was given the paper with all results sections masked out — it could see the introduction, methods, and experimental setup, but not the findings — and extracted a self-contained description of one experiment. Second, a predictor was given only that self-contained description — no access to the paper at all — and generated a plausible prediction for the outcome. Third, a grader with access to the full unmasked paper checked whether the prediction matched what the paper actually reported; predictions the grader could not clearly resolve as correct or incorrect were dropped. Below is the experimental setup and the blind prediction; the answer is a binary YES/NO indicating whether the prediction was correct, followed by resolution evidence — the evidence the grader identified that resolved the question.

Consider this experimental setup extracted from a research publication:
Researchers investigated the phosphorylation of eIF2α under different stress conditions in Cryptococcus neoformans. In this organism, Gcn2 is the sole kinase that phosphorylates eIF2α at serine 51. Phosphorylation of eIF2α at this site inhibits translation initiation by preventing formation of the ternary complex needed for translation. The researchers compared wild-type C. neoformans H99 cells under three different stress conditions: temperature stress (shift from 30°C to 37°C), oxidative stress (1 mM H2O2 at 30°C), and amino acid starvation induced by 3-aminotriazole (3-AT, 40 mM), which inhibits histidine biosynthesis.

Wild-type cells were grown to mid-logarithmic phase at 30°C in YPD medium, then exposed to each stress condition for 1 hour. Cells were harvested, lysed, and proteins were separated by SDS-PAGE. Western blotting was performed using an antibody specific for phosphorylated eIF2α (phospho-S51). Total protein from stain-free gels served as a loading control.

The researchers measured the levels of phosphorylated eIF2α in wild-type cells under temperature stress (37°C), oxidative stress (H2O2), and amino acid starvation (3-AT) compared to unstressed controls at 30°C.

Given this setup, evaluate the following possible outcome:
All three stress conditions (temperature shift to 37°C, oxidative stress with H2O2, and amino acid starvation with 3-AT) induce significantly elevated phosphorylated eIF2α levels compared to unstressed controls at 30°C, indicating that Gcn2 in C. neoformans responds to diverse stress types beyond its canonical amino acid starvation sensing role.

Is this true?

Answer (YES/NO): YES